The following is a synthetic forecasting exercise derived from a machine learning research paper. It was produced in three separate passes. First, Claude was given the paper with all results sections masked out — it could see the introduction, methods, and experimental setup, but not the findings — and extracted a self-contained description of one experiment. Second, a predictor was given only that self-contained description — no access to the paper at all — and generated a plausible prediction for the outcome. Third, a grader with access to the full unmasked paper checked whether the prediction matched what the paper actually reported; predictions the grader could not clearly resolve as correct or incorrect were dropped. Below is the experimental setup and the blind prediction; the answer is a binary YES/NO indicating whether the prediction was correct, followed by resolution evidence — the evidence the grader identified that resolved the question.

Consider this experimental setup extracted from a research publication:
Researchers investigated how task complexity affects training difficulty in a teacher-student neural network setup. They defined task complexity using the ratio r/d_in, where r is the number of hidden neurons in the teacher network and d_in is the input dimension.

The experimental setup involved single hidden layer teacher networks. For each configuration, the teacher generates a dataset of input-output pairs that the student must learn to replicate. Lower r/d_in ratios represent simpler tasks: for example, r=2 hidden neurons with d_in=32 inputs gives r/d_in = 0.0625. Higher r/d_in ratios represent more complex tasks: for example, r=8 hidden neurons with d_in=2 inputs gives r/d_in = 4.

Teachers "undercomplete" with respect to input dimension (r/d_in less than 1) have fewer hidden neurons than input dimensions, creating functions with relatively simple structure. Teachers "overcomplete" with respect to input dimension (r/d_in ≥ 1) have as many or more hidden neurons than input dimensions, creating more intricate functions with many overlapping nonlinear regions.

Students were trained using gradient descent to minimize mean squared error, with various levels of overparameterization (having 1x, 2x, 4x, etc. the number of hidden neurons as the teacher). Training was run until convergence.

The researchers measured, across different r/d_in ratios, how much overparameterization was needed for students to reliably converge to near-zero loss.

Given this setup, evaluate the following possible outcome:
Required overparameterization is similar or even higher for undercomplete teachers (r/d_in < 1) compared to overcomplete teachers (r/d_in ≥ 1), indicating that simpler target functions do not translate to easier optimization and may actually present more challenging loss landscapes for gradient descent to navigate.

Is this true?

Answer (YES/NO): NO